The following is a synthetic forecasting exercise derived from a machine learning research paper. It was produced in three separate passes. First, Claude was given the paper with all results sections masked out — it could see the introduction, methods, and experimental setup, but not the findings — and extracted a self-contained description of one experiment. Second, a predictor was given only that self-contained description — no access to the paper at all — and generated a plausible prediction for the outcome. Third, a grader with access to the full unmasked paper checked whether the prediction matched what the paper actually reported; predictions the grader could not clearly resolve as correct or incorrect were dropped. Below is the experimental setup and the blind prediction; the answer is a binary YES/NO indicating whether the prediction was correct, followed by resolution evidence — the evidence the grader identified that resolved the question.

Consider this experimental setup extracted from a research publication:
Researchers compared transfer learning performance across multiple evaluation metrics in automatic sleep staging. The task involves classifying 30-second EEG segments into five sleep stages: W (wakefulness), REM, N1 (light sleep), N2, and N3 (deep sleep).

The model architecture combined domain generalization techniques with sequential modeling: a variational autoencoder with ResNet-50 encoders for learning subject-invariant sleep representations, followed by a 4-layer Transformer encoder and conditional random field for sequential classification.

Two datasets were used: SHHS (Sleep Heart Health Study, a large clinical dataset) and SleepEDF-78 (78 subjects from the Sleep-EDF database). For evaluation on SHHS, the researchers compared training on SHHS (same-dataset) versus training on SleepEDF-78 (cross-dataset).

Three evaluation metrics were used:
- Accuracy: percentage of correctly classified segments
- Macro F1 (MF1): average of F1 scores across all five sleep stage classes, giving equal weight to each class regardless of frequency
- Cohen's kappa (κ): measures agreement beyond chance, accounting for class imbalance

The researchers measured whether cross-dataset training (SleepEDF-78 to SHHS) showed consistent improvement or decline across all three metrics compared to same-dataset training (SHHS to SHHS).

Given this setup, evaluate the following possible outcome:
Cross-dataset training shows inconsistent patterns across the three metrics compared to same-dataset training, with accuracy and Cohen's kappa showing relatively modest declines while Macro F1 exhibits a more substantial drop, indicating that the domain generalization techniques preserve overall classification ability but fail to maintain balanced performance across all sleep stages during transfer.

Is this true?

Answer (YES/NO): NO